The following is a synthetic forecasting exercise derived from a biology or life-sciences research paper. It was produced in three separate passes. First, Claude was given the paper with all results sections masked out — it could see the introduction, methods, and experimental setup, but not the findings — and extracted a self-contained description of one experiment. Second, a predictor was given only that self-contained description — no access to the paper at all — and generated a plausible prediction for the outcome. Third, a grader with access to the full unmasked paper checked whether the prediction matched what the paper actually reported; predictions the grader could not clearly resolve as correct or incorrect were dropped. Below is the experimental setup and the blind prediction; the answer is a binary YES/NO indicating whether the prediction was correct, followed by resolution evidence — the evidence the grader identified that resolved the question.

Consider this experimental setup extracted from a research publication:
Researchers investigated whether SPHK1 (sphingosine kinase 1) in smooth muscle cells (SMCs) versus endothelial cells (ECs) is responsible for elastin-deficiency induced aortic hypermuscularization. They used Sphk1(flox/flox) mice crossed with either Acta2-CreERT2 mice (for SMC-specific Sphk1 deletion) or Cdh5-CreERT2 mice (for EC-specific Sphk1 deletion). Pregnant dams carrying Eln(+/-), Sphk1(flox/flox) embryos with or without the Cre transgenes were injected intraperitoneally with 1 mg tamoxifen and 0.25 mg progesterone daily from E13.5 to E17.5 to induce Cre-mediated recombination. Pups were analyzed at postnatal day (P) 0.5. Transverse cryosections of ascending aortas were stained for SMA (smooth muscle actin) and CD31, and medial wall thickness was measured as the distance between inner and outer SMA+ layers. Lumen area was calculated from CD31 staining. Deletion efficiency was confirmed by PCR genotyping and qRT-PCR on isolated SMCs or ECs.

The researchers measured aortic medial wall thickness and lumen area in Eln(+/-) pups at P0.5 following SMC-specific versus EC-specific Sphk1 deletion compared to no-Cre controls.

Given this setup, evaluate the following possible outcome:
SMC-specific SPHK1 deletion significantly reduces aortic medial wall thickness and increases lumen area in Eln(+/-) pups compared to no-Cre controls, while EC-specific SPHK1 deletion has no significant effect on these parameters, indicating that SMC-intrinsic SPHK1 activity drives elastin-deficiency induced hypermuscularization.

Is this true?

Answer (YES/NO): NO